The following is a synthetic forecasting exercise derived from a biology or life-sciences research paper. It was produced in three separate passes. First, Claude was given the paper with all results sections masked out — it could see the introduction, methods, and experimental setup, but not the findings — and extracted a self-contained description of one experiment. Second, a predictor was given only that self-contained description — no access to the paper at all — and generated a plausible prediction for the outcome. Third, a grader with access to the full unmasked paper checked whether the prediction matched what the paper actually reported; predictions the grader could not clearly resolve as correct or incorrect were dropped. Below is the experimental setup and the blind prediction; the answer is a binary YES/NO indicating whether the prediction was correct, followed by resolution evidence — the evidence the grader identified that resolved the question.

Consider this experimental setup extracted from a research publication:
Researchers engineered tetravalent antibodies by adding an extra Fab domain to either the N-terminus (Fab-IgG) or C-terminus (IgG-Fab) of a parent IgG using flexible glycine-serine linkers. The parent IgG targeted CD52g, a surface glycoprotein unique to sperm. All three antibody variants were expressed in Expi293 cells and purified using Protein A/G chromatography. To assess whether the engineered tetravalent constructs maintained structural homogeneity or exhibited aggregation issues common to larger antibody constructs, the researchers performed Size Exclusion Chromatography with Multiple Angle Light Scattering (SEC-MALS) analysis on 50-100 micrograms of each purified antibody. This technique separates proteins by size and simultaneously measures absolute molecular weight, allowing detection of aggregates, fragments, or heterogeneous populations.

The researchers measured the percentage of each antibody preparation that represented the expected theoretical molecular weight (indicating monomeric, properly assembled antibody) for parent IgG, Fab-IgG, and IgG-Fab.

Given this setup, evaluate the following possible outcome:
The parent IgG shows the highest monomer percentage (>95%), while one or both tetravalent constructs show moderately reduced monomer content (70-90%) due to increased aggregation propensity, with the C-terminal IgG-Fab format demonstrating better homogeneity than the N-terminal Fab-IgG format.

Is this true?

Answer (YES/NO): NO